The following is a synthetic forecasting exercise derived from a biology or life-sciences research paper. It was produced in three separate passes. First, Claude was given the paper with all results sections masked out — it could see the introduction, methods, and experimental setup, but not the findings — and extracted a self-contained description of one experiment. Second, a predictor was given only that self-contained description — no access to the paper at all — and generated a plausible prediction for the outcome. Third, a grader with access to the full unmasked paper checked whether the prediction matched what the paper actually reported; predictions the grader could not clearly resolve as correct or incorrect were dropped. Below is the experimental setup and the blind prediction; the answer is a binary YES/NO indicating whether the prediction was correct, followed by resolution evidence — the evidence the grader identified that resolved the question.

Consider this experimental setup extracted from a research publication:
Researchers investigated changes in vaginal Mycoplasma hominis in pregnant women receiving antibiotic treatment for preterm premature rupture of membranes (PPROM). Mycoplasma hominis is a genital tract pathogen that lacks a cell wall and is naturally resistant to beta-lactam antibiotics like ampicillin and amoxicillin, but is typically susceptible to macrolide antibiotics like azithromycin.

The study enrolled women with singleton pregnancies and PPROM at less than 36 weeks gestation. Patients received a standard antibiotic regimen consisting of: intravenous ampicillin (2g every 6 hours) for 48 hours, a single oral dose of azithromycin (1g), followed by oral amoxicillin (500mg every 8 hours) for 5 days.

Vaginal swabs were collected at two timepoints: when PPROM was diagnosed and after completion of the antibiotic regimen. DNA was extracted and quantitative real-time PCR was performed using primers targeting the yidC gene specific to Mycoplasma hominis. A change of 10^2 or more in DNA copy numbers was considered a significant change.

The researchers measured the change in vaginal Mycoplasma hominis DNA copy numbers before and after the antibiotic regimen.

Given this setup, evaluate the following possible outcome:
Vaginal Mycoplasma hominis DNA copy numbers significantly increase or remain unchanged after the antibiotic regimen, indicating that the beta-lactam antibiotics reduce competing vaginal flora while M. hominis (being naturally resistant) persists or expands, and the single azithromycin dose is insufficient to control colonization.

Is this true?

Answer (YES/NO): YES